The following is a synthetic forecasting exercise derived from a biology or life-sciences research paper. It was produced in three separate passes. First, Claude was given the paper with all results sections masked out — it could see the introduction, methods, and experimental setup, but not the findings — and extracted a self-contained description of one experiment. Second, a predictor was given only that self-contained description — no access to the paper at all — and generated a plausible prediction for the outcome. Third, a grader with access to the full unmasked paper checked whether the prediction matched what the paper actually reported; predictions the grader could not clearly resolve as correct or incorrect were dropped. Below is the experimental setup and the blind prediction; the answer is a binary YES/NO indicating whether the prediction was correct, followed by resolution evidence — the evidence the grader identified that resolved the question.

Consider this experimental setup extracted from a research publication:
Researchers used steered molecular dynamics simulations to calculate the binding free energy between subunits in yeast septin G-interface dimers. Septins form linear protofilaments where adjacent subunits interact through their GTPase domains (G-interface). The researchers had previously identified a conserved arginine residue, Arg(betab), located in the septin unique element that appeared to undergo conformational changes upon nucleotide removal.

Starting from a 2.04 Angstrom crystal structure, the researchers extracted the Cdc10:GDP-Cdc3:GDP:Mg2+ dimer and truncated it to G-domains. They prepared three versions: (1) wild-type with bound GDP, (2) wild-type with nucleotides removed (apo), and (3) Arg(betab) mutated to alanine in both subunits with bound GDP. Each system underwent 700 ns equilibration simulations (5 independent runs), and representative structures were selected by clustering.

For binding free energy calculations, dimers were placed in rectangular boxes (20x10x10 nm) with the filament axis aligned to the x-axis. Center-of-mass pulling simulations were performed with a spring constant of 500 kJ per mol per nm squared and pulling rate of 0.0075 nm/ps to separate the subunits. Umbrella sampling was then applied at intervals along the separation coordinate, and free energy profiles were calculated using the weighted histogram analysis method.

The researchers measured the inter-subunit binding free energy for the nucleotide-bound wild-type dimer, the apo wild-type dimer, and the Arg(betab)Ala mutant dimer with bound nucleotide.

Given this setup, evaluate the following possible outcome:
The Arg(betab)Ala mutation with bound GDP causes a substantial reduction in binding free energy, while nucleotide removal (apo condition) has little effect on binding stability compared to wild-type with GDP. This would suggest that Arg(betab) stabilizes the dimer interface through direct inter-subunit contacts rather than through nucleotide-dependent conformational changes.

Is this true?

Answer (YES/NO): NO